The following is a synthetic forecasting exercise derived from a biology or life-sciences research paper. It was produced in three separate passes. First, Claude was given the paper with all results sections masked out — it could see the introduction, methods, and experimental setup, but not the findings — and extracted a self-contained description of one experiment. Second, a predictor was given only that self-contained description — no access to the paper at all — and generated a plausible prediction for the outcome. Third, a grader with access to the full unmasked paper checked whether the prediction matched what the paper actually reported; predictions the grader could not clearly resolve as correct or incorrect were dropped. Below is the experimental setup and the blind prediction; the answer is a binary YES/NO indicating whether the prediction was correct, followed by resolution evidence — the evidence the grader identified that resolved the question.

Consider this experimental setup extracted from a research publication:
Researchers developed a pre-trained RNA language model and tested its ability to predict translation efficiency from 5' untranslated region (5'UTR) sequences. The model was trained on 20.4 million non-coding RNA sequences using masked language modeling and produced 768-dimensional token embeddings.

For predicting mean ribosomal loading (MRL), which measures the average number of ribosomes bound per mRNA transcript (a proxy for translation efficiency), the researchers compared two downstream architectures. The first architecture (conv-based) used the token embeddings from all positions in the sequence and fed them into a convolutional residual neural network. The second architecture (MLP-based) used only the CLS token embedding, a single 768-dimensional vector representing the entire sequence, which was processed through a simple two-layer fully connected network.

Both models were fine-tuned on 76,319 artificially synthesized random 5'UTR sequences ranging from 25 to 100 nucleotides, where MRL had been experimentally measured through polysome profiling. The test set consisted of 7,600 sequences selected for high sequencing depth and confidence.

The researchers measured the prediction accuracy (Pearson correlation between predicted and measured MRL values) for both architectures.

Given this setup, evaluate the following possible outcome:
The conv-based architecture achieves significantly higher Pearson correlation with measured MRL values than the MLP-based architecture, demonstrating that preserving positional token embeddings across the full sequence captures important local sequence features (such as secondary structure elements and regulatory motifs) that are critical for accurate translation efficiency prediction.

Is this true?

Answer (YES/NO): NO